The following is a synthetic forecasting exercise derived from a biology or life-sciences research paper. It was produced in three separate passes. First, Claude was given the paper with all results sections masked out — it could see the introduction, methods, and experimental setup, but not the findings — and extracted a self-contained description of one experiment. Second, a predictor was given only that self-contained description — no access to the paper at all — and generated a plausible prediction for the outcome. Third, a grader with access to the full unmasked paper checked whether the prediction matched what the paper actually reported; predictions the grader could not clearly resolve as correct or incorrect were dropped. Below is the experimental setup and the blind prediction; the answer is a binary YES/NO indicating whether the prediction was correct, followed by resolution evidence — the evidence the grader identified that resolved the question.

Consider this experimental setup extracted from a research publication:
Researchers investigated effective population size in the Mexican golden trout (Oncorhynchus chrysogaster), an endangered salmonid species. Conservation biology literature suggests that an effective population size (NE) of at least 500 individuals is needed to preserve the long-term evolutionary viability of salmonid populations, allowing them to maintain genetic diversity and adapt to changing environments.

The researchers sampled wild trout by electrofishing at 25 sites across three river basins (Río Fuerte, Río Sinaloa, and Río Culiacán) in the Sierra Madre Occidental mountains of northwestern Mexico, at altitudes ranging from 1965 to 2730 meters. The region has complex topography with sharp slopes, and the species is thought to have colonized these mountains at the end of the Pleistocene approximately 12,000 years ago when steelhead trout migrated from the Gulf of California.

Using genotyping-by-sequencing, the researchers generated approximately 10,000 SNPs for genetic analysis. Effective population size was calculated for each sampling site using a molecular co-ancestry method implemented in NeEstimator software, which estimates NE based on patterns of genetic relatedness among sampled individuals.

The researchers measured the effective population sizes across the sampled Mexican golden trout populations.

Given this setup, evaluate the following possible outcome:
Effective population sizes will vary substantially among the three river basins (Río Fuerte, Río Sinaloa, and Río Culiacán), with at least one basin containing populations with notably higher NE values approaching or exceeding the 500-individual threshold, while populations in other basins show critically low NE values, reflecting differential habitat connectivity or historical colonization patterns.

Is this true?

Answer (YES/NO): NO